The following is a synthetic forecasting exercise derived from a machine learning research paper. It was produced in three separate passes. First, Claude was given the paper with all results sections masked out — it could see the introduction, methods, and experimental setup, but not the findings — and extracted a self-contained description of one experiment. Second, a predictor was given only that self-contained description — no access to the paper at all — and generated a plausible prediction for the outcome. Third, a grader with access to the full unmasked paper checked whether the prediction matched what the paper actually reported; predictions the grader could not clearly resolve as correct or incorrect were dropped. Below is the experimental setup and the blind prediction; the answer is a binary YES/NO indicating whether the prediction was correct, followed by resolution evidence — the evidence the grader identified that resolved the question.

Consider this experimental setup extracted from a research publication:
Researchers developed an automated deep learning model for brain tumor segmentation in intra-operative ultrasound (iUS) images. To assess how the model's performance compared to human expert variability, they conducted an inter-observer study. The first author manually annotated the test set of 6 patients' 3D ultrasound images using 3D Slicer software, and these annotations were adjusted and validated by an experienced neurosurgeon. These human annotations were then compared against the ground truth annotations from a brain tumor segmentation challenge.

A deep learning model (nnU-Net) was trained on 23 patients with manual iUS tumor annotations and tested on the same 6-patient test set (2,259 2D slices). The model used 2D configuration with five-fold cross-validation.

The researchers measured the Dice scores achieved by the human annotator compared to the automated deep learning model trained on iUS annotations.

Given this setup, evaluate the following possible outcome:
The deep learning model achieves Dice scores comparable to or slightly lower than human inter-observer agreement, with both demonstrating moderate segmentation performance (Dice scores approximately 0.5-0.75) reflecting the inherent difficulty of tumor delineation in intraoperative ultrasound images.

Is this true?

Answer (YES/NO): YES